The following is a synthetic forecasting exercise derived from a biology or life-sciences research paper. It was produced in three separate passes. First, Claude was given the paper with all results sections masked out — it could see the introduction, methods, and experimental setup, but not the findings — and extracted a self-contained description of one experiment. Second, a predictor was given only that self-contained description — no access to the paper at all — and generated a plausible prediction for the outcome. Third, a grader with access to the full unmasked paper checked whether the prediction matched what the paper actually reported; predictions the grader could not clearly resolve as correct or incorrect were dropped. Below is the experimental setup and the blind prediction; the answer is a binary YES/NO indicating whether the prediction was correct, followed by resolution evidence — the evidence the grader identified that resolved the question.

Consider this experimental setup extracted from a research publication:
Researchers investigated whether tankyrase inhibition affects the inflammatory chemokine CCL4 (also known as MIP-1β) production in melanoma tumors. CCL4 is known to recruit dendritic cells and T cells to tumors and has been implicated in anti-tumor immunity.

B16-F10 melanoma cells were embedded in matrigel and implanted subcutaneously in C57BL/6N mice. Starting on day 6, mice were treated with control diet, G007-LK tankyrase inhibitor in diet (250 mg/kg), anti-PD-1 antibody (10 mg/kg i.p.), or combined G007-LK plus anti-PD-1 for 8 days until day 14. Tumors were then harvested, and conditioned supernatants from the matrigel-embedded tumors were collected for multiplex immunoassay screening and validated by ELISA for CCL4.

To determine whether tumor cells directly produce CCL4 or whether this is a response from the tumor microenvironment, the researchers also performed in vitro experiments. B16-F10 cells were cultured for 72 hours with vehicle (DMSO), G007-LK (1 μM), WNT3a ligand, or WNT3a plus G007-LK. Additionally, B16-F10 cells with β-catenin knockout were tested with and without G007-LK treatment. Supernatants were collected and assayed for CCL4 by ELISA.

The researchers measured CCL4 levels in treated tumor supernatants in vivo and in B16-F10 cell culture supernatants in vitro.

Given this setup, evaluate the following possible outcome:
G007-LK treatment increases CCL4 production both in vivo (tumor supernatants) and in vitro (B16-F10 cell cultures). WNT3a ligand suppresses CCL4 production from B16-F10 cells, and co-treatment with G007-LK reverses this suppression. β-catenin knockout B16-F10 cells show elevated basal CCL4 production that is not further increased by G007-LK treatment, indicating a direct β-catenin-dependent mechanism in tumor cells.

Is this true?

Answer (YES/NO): NO